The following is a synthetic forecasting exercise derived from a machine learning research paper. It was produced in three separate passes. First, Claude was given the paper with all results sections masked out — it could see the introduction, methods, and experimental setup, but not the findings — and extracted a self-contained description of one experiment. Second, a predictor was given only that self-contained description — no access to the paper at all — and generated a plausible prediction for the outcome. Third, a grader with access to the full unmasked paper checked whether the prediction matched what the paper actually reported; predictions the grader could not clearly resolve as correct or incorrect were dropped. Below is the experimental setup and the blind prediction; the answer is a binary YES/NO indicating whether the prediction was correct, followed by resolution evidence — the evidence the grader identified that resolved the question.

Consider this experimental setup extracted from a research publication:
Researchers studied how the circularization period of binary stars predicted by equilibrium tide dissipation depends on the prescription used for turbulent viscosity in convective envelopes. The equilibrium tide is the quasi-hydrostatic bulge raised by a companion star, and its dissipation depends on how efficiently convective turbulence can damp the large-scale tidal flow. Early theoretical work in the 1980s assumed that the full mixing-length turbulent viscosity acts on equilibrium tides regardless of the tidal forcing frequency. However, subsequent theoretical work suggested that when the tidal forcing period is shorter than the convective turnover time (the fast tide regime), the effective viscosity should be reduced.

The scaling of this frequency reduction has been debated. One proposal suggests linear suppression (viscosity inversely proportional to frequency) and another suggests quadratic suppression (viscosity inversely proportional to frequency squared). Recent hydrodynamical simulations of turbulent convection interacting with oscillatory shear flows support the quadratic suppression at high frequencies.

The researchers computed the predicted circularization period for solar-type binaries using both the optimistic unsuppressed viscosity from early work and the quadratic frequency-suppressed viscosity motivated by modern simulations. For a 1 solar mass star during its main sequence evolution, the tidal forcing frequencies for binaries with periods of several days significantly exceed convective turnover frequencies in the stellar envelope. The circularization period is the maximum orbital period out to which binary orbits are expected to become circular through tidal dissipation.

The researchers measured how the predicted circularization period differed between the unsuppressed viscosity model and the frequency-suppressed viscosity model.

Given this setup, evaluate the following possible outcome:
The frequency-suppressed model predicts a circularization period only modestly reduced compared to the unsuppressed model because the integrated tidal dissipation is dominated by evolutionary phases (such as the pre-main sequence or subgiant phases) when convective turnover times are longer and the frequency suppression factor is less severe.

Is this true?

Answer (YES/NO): NO